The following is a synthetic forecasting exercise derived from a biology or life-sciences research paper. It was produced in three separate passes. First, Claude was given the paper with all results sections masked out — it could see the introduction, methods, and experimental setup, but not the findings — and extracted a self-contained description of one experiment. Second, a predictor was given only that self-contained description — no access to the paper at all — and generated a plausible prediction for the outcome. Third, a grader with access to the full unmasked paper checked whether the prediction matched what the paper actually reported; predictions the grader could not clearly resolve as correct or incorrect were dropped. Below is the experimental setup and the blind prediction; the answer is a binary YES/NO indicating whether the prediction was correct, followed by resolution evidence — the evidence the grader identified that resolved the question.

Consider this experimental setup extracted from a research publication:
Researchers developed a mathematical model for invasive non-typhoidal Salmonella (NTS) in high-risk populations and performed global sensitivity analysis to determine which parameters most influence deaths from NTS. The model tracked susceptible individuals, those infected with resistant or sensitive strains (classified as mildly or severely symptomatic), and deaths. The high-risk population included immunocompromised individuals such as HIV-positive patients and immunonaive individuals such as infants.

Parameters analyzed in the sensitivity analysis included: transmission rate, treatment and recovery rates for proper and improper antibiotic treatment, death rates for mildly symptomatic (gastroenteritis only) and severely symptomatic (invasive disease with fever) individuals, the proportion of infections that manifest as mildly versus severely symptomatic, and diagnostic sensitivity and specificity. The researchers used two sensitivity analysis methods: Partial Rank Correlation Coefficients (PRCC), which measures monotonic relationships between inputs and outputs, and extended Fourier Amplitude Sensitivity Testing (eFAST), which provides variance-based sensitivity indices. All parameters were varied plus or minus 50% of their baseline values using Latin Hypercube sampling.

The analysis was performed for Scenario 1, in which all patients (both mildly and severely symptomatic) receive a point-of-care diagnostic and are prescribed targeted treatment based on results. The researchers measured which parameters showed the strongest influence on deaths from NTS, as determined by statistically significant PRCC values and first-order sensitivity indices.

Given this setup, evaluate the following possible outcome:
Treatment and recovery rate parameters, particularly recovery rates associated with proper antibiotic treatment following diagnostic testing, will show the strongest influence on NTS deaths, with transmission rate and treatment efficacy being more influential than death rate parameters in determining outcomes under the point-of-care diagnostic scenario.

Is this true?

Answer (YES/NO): NO